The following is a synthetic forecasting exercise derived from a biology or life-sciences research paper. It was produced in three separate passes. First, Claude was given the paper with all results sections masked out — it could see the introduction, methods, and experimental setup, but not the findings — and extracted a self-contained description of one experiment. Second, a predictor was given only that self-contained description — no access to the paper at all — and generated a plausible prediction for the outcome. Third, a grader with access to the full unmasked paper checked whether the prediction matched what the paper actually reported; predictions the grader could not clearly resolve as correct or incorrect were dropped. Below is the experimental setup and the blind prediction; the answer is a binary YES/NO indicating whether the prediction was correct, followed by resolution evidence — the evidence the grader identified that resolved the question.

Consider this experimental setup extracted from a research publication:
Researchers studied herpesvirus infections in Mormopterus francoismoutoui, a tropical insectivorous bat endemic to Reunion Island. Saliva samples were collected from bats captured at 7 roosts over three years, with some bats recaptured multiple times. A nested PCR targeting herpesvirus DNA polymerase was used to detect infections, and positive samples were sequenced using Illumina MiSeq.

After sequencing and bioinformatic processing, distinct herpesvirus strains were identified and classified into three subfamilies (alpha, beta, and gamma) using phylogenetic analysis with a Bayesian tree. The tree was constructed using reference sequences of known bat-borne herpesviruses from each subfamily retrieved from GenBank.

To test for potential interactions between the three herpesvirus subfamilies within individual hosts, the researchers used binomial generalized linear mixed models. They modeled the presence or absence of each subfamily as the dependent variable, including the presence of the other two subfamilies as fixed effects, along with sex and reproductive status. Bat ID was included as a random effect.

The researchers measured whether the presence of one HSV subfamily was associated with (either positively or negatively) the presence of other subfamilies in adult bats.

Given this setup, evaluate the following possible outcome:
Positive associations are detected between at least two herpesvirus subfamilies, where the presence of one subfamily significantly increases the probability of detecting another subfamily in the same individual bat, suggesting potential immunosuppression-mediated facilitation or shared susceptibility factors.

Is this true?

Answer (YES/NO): NO